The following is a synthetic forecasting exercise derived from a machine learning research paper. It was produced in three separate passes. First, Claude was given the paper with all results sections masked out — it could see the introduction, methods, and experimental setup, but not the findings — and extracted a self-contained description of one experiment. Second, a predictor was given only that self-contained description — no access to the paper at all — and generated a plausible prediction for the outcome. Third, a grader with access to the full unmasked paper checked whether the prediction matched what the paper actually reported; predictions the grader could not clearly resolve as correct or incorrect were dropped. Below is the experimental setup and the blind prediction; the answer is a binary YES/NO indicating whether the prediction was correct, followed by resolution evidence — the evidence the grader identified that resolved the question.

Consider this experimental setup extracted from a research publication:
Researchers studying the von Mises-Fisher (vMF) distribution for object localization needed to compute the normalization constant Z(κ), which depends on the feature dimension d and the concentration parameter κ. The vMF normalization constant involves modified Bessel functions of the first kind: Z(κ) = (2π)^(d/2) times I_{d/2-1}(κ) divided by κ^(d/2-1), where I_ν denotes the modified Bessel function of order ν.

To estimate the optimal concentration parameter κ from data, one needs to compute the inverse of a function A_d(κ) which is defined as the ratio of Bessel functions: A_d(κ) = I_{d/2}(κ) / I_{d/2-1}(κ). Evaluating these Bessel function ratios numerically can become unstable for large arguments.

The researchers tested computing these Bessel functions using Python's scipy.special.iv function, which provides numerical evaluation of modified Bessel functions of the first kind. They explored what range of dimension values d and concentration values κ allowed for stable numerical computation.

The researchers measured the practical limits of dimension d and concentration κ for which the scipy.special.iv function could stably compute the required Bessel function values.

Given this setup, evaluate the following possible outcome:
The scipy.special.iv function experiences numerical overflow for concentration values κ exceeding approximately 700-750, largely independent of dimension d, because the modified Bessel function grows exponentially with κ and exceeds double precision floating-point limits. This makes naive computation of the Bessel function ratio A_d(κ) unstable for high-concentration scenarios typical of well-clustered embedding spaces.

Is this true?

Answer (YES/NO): NO